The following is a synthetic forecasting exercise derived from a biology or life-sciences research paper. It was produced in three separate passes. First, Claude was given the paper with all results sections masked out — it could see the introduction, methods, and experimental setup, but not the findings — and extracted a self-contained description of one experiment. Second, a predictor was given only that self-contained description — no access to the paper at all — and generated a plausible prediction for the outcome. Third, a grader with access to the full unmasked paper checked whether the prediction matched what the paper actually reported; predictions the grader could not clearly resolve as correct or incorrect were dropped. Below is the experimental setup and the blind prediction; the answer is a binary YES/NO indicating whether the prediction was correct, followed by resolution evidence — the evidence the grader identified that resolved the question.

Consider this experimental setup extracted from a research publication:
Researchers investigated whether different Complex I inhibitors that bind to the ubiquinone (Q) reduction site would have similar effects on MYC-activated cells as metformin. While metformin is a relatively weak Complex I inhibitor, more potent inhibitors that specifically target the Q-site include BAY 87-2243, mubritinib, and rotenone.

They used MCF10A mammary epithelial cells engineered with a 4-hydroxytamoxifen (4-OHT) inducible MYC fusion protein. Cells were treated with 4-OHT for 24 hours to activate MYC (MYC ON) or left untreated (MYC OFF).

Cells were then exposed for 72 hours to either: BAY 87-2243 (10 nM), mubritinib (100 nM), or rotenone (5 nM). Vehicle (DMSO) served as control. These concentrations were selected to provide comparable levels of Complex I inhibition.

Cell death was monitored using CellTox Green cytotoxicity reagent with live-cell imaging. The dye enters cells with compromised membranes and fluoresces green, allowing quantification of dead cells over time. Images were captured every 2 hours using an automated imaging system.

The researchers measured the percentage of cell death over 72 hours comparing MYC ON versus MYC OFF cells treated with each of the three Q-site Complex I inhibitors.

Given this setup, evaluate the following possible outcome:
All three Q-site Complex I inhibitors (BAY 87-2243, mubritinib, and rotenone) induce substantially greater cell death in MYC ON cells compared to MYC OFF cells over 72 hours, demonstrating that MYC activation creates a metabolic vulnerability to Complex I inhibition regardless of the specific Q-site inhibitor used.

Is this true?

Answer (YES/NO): NO